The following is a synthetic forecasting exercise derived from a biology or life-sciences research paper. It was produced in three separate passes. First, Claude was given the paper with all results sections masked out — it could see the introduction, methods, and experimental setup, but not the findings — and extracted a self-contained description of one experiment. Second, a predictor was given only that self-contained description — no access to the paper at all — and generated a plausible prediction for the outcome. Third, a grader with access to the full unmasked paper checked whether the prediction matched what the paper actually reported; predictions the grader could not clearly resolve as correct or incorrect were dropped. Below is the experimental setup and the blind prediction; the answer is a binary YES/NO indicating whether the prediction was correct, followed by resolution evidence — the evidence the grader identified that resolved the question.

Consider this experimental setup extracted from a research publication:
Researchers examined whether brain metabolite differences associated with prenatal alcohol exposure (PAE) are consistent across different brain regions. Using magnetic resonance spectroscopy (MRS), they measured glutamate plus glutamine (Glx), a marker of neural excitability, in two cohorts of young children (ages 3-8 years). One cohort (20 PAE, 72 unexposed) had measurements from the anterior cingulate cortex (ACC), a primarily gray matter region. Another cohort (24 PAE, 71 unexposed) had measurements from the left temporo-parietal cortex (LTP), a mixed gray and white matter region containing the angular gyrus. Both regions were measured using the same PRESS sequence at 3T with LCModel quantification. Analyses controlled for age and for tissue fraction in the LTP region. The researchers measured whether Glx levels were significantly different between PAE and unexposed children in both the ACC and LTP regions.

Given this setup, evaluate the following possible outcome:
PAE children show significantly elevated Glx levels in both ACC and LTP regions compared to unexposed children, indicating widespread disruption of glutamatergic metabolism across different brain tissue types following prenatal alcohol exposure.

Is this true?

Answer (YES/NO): NO